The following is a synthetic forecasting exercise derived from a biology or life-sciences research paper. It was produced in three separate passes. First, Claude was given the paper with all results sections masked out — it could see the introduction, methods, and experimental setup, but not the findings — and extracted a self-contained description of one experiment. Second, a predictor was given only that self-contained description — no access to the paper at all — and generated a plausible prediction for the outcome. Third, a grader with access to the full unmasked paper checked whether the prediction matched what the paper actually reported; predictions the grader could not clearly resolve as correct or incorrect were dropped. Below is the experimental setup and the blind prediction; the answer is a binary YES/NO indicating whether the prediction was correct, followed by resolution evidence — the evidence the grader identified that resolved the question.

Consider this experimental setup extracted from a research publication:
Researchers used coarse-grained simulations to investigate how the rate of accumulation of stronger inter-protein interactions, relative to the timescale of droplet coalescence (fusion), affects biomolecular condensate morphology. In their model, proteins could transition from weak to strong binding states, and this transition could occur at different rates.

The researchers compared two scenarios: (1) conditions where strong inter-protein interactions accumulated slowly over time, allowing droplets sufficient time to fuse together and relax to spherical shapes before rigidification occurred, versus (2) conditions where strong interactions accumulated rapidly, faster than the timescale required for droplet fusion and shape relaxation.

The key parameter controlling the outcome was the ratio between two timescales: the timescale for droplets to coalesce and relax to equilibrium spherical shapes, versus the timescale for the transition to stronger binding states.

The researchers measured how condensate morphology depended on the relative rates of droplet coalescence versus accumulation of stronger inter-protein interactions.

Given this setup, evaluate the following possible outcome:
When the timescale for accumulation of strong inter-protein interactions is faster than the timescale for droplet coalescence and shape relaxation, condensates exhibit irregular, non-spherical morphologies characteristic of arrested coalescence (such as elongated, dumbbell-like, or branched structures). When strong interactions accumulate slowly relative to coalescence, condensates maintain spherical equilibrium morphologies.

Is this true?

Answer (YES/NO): YES